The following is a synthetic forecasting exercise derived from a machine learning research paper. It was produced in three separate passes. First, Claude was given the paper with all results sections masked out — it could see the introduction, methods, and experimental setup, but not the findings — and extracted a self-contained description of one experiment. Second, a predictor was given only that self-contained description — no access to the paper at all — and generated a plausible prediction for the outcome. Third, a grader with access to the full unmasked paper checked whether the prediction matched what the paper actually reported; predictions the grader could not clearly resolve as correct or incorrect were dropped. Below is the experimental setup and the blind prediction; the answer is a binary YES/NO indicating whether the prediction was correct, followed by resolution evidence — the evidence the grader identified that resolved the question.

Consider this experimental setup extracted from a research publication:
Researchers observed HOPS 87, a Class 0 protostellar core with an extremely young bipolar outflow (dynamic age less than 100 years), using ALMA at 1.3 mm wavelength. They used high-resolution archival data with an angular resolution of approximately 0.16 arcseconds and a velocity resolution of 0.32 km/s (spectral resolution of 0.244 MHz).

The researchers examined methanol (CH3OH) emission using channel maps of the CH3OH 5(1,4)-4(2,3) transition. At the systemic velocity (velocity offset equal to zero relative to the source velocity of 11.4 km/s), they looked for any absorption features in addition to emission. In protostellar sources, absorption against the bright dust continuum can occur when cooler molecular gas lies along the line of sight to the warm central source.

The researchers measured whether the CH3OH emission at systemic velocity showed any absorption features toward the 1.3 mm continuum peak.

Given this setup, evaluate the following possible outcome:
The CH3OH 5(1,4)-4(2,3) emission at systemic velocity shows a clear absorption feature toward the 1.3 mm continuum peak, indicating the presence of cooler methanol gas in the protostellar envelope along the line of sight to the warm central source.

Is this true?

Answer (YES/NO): YES